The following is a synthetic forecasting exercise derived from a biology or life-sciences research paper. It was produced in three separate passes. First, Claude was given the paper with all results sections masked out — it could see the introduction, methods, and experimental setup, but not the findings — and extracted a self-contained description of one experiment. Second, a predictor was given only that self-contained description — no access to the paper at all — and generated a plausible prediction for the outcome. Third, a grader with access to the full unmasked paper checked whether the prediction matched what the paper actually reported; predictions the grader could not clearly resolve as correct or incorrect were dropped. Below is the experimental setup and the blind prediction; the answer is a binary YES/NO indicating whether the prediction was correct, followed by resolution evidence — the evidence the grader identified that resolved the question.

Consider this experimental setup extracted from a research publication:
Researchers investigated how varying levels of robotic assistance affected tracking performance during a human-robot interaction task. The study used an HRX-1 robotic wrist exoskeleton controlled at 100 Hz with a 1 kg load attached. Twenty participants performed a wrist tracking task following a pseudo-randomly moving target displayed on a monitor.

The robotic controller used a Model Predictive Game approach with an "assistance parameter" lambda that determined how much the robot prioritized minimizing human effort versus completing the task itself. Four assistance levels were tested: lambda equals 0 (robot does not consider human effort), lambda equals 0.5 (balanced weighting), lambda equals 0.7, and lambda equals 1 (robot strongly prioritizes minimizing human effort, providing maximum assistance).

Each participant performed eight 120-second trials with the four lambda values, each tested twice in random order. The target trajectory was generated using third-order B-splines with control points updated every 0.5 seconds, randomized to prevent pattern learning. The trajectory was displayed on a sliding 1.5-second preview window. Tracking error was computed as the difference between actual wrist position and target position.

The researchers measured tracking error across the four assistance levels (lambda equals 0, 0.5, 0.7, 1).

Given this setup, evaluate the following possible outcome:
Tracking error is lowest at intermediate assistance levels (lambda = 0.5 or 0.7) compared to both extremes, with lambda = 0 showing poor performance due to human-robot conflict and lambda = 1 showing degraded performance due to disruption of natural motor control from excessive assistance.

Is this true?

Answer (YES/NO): NO